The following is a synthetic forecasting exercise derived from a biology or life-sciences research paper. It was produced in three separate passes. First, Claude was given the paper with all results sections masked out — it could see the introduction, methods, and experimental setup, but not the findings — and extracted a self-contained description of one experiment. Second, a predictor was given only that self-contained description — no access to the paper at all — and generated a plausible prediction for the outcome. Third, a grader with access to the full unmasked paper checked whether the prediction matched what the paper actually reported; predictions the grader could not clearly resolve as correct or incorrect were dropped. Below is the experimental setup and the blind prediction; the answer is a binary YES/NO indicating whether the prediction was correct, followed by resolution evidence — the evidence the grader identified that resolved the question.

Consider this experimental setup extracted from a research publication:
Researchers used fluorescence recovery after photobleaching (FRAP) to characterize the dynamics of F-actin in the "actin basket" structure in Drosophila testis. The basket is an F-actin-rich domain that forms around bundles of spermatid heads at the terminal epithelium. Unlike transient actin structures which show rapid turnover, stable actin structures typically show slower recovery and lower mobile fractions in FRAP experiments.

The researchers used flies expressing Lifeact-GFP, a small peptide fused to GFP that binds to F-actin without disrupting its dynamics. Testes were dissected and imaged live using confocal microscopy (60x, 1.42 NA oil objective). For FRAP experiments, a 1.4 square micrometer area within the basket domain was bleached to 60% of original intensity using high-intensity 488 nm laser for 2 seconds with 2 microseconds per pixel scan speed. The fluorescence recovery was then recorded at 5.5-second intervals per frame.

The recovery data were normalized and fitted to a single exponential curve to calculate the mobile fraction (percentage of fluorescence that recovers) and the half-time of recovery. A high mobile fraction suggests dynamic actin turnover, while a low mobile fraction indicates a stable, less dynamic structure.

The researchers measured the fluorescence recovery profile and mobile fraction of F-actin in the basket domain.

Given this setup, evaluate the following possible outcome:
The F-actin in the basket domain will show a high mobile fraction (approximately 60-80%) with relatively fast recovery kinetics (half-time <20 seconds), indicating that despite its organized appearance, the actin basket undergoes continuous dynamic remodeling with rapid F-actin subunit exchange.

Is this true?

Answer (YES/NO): NO